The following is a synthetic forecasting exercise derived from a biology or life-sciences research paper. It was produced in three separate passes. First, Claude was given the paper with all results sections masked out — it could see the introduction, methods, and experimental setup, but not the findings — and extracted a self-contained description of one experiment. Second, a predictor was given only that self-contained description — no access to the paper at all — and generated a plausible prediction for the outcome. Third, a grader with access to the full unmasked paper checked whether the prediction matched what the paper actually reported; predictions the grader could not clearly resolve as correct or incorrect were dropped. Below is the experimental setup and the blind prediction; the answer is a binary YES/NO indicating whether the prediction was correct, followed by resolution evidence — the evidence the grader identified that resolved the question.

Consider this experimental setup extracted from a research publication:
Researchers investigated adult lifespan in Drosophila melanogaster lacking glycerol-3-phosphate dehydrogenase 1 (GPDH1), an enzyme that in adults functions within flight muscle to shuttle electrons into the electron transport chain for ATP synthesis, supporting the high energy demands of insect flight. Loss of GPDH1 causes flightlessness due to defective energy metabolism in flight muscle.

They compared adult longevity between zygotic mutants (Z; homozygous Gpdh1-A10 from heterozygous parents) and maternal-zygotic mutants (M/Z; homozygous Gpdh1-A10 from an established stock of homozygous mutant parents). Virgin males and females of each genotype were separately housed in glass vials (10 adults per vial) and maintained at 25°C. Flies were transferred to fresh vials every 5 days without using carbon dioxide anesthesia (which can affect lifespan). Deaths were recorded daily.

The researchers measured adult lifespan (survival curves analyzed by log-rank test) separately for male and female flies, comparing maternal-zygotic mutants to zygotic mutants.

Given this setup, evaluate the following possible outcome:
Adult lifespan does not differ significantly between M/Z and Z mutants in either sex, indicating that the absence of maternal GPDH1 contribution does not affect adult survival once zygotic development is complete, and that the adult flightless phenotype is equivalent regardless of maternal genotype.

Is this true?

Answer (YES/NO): NO